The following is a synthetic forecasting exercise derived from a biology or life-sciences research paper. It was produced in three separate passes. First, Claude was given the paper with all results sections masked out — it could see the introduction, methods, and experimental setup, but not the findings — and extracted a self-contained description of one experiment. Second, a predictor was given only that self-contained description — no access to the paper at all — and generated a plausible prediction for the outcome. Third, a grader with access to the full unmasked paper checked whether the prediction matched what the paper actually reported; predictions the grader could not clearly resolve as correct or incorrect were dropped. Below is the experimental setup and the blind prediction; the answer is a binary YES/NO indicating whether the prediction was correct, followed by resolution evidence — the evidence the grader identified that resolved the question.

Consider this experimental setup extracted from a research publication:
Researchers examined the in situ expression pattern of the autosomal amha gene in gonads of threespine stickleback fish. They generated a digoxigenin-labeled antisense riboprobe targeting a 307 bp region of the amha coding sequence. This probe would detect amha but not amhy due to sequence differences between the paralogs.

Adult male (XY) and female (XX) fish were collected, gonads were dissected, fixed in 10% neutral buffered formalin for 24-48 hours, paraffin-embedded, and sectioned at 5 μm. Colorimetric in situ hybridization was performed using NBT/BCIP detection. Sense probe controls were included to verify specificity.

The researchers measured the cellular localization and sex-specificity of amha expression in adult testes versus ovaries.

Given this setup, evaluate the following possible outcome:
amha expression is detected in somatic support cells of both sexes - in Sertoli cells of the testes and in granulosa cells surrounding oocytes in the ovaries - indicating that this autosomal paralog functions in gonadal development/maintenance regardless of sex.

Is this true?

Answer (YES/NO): NO